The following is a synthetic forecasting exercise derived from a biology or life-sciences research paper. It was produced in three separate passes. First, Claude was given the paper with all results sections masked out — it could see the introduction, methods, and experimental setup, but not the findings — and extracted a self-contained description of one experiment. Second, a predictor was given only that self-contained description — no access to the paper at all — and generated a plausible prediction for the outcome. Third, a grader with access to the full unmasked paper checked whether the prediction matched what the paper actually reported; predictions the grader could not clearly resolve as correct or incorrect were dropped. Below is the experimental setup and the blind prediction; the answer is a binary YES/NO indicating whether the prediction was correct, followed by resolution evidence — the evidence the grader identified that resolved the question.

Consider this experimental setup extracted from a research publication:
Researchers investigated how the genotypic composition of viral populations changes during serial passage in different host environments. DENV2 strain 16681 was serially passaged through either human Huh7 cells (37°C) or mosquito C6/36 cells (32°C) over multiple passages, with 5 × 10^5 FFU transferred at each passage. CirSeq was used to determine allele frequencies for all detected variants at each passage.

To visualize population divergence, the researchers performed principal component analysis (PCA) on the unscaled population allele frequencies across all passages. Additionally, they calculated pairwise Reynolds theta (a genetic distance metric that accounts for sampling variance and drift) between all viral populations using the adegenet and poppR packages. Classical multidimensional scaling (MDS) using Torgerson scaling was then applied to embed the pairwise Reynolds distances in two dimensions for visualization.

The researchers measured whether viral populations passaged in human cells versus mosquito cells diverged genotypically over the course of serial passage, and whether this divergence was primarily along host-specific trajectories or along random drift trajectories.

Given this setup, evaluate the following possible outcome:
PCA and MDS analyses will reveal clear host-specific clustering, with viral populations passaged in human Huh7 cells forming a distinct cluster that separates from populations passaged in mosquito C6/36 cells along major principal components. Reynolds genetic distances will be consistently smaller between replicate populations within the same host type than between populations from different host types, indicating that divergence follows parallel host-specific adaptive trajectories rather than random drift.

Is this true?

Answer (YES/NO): YES